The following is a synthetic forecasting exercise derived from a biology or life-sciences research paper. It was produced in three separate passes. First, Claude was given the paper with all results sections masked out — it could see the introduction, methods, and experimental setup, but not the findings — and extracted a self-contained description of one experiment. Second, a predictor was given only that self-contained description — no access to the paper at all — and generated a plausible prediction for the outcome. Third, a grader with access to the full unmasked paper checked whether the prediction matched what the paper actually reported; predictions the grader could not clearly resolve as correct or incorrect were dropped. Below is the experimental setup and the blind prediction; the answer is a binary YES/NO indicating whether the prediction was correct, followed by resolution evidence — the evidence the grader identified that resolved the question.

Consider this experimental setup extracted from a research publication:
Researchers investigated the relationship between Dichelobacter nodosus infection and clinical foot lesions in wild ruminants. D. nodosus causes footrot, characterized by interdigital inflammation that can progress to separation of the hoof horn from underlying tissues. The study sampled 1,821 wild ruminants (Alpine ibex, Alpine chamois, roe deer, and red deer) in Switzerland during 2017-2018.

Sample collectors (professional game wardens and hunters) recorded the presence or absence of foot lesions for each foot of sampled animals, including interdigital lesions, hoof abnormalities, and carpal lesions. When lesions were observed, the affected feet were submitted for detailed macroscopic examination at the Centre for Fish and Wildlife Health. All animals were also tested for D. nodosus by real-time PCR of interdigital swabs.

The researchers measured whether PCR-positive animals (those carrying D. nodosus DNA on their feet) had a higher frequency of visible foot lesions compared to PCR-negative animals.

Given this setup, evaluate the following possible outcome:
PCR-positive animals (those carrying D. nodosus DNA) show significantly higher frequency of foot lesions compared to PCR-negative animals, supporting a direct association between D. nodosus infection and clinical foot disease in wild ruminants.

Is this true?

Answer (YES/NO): YES